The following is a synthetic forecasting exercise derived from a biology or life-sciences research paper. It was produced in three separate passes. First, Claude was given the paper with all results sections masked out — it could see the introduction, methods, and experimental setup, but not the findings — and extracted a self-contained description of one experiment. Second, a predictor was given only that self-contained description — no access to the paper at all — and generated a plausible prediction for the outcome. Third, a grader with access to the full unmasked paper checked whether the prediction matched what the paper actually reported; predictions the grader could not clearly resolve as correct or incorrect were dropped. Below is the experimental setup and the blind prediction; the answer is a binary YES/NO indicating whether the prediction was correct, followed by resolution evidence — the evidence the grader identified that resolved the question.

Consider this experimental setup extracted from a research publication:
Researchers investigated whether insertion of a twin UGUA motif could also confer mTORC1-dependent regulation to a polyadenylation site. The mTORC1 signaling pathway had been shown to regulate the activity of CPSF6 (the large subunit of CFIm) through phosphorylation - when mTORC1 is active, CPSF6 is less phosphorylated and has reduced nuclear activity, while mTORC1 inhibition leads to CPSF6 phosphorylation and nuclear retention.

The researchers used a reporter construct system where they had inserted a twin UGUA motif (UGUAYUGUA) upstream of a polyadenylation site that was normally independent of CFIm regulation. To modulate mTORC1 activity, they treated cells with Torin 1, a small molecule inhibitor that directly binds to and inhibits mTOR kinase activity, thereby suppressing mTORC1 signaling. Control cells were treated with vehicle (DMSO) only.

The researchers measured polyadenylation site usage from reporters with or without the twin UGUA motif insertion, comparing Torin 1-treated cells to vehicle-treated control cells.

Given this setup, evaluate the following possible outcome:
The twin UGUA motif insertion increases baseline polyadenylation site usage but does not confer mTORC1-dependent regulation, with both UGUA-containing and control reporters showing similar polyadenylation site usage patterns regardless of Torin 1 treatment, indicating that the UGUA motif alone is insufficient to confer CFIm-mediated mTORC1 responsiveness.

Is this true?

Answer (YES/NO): NO